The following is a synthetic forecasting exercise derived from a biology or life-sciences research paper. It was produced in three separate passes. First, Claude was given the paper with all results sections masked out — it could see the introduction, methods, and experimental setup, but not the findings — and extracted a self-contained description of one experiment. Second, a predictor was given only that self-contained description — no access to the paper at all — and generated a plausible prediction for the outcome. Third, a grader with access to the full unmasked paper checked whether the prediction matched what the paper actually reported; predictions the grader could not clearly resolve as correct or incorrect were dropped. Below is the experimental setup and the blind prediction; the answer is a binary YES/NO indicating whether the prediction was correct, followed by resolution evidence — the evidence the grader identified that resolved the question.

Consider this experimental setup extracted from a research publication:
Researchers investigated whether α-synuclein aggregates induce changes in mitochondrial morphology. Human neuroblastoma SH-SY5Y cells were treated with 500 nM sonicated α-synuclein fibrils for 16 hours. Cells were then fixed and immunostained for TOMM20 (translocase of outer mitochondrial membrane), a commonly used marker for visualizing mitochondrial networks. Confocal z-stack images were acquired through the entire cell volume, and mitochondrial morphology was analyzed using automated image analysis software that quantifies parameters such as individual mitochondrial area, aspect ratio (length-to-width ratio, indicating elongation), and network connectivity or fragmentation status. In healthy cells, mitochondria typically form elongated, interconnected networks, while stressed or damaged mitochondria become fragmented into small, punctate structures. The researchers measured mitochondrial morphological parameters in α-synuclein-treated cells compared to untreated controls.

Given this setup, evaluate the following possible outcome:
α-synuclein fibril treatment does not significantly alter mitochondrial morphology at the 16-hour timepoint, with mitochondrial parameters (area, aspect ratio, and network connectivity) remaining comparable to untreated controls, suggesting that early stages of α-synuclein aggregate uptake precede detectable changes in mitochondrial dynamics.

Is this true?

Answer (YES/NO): NO